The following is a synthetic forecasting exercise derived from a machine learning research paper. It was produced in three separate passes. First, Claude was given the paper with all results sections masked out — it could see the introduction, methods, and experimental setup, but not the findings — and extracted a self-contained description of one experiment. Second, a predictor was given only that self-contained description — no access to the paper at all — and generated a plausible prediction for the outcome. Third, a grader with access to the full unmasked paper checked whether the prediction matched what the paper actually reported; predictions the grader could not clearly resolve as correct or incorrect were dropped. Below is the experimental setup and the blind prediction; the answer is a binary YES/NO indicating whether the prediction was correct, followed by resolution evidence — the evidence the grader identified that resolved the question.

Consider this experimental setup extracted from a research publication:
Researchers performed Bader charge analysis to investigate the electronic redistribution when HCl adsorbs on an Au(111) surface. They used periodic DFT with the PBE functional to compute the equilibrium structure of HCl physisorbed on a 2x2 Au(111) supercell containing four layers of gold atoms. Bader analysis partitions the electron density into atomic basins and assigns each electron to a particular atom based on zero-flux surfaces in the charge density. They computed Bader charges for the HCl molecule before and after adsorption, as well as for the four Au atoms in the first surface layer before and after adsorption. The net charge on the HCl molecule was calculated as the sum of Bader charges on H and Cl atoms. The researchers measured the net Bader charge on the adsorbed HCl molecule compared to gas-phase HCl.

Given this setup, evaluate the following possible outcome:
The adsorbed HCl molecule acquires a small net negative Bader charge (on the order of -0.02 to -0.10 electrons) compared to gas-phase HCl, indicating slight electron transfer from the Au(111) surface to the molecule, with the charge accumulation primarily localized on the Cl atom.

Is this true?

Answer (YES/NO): NO